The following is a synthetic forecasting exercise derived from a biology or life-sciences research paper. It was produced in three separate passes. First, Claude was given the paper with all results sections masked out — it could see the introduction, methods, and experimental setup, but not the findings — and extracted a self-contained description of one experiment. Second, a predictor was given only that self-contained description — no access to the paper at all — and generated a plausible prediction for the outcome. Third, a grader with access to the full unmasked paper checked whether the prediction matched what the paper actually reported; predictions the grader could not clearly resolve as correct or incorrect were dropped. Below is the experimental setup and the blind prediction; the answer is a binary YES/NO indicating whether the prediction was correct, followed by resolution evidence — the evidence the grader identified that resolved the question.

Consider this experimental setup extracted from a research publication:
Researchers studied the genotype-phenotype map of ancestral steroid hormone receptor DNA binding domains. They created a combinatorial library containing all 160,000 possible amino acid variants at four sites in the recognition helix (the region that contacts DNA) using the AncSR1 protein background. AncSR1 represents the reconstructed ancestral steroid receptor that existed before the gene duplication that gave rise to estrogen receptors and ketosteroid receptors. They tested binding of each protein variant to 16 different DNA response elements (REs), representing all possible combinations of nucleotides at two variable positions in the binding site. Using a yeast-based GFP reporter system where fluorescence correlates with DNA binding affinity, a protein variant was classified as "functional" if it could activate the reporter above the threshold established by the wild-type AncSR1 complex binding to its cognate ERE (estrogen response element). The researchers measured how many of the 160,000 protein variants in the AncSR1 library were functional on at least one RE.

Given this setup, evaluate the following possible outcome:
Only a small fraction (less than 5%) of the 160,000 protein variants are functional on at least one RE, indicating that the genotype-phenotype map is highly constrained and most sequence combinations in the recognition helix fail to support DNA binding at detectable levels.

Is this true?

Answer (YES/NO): YES